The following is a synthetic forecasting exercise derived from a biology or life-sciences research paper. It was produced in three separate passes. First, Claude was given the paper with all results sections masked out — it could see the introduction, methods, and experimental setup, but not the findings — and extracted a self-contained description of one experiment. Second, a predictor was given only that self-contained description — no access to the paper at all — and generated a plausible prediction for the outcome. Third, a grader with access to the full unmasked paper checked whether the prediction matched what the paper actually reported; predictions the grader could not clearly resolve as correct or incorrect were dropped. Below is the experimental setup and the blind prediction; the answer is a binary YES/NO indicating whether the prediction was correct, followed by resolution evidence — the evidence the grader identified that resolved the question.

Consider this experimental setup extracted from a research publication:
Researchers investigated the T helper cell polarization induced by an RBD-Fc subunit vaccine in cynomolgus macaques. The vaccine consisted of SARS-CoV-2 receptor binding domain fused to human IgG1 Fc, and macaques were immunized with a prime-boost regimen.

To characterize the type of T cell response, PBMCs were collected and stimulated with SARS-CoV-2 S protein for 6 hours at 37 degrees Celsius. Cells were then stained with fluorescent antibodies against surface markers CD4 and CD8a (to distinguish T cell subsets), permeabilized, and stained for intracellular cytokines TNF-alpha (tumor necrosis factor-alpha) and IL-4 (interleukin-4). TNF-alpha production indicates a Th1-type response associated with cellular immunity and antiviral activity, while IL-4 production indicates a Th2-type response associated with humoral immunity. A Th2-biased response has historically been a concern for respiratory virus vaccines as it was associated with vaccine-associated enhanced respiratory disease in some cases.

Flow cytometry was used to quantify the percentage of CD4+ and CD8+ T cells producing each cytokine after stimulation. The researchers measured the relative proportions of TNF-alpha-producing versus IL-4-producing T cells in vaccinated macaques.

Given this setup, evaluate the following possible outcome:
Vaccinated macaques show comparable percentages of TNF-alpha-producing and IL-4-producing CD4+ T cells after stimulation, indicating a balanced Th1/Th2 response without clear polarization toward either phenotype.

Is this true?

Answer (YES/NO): YES